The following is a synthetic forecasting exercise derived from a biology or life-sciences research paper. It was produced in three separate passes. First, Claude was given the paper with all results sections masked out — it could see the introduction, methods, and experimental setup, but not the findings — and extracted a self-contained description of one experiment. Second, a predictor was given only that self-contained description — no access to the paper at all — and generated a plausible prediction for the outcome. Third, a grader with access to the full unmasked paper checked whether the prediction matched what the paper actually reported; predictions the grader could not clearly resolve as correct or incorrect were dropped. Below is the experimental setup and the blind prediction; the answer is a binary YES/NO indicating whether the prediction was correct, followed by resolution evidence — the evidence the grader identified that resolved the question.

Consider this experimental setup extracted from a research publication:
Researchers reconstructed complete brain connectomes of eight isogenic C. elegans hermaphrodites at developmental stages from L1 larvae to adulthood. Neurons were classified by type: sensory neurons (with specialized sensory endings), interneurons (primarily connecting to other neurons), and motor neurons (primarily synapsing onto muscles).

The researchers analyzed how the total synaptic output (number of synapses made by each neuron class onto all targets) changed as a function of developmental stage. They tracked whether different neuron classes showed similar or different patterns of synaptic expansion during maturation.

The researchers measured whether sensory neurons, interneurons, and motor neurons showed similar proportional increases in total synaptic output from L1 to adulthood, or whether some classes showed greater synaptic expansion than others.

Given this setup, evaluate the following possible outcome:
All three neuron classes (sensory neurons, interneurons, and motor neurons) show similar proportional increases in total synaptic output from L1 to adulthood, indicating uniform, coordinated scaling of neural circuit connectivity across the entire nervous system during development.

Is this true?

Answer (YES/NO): YES